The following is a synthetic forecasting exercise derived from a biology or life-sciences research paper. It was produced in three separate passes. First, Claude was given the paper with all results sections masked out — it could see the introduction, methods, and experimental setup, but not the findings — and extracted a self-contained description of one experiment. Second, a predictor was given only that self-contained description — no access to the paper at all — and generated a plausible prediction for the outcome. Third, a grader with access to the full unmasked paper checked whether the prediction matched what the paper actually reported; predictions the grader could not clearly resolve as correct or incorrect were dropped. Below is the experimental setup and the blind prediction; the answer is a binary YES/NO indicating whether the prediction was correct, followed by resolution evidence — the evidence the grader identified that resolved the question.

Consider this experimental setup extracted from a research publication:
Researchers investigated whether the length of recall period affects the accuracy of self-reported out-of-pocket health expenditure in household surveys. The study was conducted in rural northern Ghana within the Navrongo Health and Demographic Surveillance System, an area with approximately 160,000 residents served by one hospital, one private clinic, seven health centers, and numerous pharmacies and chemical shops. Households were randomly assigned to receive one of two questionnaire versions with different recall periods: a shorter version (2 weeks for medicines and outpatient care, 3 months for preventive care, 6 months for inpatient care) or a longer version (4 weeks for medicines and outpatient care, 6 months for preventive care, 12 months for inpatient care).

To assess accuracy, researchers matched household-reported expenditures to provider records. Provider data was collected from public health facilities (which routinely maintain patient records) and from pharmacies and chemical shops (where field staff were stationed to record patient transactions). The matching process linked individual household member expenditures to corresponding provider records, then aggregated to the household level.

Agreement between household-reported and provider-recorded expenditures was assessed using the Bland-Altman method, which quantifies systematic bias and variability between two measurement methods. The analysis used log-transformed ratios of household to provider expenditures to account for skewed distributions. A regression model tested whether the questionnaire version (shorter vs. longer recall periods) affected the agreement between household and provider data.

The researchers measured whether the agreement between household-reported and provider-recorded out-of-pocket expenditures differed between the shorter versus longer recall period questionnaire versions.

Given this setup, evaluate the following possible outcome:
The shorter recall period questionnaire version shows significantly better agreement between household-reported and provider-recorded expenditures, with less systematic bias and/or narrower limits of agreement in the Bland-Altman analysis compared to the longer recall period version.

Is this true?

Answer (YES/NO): NO